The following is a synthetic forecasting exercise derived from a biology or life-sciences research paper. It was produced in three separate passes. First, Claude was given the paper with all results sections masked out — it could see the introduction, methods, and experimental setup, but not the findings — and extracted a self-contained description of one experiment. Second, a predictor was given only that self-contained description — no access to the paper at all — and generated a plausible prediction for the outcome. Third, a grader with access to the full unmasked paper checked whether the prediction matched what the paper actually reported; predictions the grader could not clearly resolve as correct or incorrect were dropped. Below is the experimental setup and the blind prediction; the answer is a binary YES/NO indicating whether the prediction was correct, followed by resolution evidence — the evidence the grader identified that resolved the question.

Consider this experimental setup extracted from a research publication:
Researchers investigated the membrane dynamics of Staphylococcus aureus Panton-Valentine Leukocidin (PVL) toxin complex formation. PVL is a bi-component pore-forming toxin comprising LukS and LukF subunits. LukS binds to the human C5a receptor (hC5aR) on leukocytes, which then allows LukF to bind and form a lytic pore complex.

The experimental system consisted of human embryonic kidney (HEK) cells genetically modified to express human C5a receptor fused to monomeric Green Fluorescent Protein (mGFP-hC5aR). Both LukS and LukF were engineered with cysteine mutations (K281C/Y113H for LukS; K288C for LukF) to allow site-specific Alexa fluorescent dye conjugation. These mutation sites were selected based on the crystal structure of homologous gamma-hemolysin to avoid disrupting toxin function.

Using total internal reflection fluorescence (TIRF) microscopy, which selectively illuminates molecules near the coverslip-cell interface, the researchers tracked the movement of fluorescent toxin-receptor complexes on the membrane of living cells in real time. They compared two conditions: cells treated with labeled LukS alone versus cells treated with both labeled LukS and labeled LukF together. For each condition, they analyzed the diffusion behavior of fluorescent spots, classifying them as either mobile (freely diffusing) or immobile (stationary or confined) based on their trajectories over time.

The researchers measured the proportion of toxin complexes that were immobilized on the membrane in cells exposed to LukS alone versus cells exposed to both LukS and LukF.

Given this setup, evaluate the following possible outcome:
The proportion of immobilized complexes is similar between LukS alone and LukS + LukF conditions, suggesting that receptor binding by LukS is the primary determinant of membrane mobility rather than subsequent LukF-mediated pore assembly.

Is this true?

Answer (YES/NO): NO